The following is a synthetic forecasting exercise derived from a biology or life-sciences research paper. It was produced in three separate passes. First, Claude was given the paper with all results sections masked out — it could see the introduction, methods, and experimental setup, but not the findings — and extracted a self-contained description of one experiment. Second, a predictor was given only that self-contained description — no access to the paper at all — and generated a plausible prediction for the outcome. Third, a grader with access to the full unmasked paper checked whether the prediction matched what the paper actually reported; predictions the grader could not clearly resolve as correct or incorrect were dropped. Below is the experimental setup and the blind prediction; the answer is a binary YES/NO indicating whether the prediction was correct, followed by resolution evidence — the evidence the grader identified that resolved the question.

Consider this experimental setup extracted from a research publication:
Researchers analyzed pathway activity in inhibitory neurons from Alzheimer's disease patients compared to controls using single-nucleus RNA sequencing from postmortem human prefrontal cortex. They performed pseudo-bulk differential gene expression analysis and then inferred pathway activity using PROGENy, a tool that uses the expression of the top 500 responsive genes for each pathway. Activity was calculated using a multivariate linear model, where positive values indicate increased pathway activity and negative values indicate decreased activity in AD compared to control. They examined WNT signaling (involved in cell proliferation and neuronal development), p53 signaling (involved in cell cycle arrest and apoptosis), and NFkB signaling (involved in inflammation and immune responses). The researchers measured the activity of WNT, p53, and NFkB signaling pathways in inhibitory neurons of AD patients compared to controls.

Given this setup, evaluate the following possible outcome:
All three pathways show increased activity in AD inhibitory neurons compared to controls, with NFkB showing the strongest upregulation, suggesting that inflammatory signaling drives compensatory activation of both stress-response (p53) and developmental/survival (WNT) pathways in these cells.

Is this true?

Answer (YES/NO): NO